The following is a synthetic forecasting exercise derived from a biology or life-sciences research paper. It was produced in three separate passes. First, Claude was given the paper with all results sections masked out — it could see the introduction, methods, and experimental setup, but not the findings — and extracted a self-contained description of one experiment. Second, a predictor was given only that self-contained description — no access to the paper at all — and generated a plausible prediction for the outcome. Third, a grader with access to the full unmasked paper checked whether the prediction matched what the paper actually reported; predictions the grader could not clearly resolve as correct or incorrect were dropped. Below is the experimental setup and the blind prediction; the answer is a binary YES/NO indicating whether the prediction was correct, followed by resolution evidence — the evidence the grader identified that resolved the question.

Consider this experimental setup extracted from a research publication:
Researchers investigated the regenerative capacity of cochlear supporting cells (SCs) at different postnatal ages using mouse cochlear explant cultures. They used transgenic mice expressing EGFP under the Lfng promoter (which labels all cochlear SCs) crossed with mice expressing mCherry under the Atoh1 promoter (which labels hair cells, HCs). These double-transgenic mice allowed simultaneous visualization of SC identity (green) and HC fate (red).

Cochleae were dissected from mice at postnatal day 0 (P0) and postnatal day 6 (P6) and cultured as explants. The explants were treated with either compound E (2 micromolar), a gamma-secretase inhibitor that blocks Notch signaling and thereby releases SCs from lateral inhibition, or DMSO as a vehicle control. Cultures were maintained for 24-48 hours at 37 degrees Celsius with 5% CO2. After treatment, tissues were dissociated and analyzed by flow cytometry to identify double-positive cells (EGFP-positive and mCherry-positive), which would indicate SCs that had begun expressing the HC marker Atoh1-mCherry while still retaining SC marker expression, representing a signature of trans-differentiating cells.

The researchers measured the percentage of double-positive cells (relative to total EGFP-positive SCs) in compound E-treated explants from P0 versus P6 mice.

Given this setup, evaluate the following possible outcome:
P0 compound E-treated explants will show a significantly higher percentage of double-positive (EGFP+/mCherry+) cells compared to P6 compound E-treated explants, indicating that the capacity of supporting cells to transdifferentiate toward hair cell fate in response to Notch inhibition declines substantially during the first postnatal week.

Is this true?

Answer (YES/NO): YES